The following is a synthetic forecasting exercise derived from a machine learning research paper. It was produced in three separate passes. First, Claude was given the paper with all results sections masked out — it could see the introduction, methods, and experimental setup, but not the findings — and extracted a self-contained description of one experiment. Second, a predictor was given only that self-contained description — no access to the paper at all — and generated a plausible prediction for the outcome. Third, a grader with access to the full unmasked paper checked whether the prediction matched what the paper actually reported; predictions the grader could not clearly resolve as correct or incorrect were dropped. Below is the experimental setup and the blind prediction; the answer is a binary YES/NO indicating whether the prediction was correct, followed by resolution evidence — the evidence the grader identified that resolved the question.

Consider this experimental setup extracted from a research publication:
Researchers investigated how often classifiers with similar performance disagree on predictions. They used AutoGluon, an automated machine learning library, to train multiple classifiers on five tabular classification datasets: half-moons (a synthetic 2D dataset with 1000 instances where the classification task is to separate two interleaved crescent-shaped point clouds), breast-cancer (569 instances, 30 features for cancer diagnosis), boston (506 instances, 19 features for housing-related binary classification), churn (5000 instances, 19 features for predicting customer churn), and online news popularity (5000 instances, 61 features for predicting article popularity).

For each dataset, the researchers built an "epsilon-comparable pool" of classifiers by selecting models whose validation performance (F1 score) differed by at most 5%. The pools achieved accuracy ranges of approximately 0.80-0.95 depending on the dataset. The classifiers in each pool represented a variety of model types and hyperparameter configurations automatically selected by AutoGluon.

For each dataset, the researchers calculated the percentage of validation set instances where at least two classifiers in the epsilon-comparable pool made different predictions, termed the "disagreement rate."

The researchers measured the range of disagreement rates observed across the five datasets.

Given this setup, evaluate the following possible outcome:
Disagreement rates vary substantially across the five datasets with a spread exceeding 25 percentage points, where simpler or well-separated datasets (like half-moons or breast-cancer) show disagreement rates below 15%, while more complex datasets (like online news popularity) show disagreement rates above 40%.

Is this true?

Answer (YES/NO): NO